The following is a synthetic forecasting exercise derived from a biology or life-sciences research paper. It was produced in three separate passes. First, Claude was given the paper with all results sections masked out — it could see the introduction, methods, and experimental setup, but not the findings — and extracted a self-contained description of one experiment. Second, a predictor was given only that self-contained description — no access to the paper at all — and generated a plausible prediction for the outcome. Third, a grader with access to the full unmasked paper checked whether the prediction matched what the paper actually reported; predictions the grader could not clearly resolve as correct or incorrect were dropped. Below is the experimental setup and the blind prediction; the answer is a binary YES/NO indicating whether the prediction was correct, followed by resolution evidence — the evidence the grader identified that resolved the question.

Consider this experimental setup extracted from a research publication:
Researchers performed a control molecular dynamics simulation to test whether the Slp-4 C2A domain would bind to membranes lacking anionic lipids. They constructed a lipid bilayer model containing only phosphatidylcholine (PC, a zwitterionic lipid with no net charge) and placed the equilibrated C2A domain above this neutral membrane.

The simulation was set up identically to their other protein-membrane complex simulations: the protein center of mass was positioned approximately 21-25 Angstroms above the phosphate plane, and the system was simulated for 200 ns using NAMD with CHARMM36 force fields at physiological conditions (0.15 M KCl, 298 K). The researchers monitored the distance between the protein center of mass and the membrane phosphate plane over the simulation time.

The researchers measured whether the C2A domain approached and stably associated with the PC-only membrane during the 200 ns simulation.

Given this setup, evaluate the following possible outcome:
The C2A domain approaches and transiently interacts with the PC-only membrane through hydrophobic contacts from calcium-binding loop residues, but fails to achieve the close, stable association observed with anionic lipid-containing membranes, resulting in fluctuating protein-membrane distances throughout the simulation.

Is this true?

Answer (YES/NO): NO